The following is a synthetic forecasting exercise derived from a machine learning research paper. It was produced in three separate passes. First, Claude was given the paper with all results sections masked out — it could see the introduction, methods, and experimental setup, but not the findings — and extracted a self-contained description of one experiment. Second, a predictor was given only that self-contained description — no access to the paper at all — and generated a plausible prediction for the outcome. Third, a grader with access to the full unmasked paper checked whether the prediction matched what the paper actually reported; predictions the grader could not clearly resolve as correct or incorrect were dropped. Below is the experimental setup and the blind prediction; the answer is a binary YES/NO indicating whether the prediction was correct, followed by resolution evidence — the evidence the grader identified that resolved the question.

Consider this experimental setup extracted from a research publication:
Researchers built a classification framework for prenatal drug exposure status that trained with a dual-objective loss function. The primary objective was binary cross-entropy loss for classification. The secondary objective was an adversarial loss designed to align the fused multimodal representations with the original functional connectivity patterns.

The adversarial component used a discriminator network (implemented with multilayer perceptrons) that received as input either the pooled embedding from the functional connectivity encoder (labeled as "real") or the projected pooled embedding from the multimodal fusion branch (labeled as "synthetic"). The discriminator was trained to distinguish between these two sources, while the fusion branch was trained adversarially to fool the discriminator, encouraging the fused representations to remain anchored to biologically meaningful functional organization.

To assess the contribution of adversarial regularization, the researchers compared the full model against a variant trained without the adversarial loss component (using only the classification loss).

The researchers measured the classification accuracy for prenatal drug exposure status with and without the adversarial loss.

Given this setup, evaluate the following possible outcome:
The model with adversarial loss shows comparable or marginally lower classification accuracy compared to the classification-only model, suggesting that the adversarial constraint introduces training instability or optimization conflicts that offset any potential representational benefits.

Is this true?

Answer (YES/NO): NO